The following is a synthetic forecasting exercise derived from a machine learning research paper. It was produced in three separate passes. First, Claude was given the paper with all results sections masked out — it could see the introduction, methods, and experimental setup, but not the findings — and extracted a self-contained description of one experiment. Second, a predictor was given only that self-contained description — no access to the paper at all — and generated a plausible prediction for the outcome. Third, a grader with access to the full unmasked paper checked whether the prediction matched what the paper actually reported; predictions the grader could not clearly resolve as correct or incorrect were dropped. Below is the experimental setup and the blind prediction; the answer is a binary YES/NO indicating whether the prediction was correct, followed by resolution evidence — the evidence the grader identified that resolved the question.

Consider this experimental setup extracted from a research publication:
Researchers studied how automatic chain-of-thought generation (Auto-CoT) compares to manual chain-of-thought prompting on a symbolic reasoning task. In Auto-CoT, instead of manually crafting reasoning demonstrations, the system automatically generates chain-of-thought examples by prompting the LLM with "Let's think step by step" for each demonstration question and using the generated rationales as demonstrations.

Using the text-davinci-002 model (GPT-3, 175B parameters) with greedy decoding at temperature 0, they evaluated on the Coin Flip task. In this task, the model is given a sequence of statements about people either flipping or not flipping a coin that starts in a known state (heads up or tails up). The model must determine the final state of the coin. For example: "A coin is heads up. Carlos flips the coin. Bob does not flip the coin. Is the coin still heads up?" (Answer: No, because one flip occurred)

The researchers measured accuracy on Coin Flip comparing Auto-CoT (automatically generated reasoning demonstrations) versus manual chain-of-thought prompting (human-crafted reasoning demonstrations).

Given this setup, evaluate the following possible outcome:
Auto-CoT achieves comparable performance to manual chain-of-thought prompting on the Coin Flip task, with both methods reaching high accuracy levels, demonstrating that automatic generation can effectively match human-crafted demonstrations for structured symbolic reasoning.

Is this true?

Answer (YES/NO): NO